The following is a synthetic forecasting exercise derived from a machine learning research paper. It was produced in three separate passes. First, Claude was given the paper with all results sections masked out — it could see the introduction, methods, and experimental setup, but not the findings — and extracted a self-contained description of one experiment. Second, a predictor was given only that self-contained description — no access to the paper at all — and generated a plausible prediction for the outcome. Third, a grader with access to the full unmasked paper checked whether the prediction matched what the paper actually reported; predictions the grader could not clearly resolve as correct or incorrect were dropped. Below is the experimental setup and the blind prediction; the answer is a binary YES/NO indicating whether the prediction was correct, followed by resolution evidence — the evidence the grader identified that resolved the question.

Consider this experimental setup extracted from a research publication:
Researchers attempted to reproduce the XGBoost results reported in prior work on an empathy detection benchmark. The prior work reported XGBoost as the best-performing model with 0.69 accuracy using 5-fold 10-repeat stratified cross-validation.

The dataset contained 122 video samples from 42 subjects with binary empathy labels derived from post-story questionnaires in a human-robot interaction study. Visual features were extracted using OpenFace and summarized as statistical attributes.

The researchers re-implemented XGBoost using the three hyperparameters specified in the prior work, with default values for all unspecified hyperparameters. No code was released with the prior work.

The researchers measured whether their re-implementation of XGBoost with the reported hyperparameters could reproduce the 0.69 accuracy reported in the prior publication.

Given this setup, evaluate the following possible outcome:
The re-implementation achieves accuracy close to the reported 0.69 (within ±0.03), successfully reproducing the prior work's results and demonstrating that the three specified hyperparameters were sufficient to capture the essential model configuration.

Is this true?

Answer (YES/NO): NO